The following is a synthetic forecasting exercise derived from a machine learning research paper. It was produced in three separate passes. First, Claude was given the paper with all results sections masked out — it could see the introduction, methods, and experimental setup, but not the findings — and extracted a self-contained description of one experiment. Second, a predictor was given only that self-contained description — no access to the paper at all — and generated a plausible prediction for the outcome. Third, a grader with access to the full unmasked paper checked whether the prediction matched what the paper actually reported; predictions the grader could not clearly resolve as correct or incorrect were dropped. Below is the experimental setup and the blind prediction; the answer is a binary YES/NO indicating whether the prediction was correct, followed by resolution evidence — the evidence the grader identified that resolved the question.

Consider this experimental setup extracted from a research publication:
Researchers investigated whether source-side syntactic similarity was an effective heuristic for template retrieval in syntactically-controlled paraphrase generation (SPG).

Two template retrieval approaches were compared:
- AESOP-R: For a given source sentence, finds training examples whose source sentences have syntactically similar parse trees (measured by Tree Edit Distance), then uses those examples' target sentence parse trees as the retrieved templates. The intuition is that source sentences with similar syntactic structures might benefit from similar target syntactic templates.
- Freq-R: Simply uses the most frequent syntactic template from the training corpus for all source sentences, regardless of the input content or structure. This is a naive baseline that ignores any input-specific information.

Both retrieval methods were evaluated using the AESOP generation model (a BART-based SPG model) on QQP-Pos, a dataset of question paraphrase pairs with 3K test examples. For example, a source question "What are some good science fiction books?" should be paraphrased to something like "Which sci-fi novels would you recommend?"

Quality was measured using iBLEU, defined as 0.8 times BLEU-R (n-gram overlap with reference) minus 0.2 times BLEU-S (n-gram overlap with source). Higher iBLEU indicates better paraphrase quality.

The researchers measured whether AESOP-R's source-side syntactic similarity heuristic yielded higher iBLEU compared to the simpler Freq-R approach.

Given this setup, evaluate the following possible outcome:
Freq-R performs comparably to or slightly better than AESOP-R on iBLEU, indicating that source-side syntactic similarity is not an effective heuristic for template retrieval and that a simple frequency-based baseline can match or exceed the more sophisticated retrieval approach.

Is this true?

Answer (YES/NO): YES